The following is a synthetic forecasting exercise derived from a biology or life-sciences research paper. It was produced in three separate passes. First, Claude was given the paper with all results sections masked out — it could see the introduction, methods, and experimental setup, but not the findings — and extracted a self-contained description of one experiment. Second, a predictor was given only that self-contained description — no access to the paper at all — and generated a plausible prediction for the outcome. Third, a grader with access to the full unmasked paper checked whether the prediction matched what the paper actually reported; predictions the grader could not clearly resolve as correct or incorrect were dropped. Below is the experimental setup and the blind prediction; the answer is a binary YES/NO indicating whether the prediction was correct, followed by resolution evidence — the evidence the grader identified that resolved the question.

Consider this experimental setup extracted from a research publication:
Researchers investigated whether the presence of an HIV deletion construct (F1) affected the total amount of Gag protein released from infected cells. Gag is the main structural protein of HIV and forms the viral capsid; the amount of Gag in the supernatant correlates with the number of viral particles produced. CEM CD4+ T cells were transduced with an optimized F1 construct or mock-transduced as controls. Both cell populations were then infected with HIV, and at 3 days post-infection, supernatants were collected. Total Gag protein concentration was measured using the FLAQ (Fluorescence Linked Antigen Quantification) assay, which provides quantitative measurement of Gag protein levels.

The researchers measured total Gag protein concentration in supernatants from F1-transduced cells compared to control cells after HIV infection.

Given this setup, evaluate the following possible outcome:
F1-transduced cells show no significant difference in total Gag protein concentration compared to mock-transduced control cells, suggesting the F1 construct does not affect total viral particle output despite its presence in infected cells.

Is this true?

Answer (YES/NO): YES